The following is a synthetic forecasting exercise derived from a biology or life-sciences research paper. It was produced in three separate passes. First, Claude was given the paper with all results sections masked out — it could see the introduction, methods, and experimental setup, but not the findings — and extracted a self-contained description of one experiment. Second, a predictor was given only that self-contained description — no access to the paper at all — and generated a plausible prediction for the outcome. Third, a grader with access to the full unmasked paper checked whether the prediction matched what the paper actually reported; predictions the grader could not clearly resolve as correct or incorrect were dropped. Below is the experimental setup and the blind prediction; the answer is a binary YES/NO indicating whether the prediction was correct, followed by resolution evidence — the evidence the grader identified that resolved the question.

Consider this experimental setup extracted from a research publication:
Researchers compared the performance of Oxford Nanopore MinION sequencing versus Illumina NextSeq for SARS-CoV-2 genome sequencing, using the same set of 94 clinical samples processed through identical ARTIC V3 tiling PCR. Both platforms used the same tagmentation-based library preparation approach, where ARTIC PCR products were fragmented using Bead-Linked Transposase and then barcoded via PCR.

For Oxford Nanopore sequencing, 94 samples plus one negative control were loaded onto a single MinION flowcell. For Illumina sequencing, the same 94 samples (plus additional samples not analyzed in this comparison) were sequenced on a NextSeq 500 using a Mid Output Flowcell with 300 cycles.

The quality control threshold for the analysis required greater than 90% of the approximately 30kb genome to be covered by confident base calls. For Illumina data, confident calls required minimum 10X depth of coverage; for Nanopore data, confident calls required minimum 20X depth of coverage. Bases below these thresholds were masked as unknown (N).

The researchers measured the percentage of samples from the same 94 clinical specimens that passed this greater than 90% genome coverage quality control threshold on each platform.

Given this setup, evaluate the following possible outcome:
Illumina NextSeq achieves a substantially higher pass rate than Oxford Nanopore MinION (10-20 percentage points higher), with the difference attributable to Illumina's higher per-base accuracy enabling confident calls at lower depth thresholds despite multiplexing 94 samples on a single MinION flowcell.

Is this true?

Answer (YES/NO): NO